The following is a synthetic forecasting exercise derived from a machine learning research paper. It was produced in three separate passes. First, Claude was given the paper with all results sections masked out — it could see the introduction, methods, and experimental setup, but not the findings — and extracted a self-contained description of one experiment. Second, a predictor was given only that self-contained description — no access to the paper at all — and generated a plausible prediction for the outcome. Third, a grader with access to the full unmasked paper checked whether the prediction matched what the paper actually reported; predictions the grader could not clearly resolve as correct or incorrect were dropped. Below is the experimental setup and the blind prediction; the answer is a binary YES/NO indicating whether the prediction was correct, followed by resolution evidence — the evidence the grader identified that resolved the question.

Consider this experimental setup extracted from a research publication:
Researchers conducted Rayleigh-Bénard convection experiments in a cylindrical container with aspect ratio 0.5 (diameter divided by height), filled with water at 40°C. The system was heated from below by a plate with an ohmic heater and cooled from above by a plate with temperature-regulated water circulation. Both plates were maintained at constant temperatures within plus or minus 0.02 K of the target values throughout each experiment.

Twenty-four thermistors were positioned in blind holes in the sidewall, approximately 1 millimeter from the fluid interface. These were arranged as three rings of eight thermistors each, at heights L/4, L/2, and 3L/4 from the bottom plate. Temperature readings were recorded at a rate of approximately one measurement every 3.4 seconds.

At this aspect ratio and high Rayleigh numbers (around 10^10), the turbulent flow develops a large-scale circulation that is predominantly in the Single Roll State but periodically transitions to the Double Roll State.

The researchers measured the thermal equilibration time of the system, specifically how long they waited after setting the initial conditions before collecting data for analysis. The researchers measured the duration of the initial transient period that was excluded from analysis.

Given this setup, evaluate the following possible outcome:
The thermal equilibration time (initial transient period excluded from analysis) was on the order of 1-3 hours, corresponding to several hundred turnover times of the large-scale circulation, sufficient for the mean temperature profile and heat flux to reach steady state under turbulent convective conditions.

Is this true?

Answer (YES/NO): YES